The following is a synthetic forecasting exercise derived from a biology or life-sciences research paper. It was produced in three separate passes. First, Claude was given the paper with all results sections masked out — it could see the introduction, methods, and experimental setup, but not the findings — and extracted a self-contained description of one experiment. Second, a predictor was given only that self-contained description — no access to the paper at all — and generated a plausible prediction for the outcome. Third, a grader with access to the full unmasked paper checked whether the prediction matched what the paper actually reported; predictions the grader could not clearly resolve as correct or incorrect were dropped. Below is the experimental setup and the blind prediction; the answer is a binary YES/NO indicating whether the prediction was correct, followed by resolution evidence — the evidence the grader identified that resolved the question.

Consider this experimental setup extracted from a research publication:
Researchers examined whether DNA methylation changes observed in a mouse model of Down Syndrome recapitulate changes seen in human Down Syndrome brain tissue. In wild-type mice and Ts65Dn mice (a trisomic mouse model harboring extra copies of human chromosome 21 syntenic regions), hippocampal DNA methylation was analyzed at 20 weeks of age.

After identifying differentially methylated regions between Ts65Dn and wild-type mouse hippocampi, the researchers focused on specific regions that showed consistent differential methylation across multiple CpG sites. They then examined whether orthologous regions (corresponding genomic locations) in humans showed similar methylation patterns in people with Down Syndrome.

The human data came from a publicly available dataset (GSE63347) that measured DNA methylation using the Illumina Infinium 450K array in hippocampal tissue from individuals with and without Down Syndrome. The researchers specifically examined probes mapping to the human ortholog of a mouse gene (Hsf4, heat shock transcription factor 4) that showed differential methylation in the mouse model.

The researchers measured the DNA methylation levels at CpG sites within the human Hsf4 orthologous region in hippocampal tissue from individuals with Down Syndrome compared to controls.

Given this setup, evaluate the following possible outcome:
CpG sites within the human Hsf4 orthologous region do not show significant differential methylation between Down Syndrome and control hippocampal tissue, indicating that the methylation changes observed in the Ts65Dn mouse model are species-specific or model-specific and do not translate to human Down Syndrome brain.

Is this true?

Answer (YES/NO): NO